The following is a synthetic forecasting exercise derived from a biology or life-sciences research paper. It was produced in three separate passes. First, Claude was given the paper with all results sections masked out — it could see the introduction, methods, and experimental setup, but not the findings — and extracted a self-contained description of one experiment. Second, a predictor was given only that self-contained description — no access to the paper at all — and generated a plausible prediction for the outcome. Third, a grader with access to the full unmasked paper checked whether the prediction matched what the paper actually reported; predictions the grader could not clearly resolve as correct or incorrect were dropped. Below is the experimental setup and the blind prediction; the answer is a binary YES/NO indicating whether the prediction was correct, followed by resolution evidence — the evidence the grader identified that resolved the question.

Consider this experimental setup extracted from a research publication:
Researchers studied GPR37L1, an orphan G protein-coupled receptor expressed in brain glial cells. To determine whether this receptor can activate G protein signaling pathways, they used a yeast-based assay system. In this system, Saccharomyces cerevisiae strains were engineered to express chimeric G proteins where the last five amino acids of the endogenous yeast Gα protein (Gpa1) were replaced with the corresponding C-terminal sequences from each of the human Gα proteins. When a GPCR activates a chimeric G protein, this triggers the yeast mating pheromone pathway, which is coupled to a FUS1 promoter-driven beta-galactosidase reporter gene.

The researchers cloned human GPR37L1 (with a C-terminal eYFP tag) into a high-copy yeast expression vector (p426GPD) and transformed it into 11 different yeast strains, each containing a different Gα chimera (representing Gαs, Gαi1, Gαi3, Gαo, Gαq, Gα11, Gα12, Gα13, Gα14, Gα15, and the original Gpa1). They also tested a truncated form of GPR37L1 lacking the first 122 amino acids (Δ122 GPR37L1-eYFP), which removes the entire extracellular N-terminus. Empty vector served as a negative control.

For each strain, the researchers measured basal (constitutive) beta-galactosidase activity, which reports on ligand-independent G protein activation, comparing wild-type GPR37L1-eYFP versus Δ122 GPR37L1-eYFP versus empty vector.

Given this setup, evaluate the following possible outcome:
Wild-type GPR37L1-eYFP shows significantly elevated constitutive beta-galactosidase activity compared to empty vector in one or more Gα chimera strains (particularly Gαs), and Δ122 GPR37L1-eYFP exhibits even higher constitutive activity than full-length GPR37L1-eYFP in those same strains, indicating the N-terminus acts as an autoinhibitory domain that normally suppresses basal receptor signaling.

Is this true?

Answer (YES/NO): NO